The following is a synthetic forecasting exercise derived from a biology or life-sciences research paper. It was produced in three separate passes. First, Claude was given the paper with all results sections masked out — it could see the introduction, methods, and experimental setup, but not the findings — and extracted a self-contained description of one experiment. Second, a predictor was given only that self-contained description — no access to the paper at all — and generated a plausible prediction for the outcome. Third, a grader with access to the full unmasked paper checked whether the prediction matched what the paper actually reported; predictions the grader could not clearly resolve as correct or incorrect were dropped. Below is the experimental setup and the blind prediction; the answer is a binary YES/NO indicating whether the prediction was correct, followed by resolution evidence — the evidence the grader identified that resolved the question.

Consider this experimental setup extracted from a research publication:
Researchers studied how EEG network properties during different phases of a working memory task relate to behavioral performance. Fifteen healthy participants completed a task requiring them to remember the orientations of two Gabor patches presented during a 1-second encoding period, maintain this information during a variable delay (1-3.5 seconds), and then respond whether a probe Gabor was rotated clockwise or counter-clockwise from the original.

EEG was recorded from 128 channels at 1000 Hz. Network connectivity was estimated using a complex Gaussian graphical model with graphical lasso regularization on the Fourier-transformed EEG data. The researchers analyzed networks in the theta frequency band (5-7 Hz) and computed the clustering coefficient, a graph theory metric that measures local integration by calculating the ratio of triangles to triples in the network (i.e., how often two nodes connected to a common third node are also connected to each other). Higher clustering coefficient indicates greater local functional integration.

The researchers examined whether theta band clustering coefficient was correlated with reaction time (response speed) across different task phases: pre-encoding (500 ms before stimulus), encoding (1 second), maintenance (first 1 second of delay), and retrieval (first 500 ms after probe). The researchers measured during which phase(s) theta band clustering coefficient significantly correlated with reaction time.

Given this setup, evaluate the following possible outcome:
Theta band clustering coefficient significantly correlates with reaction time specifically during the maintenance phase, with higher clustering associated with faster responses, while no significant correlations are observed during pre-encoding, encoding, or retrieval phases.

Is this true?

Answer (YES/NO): NO